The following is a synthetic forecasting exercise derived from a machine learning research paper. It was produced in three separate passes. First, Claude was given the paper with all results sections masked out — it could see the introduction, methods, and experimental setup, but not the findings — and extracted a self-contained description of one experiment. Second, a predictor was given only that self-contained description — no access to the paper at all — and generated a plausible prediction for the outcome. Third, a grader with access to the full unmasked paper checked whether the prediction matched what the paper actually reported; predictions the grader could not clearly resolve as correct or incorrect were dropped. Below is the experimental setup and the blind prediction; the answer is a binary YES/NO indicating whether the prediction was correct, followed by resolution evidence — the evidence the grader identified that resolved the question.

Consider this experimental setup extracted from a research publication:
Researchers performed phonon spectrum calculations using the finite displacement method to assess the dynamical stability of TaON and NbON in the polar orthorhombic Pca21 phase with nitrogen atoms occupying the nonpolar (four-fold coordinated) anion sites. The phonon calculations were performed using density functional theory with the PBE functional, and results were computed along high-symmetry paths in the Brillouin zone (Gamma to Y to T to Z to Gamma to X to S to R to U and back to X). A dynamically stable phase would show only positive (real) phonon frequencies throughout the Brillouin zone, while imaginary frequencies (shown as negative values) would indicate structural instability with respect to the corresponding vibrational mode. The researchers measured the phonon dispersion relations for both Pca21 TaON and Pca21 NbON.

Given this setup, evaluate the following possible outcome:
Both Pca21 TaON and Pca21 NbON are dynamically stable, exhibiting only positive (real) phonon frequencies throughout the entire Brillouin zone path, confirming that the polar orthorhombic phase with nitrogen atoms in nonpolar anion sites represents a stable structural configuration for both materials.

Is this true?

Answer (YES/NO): YES